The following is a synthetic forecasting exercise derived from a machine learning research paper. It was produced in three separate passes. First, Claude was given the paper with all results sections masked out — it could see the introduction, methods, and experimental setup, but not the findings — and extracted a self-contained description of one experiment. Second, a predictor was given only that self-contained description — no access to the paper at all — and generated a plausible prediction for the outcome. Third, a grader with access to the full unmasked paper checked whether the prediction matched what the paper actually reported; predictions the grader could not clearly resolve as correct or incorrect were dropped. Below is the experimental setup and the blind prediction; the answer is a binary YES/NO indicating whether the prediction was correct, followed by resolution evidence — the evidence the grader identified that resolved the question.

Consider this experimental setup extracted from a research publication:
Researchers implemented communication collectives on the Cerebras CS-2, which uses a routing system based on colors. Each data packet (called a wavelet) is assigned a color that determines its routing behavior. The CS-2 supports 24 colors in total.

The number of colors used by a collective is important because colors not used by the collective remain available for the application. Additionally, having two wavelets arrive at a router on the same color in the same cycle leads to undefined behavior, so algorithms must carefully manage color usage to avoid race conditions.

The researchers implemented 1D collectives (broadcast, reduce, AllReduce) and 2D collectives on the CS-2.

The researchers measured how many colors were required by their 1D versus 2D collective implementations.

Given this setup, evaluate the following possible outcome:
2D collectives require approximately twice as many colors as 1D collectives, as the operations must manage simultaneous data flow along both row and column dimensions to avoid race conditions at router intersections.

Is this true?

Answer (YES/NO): NO